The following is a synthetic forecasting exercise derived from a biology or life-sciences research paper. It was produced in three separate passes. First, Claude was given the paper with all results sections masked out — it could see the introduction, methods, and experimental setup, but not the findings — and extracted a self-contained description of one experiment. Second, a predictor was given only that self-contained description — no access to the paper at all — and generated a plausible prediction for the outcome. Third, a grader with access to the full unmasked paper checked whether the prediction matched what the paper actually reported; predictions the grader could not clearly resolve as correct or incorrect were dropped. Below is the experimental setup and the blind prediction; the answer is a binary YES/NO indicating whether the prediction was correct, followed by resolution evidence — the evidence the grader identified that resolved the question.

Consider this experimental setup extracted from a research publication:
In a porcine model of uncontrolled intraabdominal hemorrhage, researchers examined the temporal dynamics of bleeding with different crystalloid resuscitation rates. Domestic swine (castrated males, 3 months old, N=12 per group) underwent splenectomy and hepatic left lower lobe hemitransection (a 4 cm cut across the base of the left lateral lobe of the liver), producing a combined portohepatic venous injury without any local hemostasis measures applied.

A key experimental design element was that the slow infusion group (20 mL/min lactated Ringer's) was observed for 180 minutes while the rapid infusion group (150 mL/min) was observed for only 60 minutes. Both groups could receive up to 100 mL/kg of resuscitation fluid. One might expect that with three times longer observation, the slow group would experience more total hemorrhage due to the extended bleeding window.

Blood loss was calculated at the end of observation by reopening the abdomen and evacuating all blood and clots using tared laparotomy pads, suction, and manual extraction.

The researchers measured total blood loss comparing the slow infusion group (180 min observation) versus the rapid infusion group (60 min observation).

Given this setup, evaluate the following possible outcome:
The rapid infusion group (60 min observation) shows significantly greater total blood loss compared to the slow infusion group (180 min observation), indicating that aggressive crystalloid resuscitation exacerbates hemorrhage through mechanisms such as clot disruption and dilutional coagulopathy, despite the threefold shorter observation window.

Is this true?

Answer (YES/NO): YES